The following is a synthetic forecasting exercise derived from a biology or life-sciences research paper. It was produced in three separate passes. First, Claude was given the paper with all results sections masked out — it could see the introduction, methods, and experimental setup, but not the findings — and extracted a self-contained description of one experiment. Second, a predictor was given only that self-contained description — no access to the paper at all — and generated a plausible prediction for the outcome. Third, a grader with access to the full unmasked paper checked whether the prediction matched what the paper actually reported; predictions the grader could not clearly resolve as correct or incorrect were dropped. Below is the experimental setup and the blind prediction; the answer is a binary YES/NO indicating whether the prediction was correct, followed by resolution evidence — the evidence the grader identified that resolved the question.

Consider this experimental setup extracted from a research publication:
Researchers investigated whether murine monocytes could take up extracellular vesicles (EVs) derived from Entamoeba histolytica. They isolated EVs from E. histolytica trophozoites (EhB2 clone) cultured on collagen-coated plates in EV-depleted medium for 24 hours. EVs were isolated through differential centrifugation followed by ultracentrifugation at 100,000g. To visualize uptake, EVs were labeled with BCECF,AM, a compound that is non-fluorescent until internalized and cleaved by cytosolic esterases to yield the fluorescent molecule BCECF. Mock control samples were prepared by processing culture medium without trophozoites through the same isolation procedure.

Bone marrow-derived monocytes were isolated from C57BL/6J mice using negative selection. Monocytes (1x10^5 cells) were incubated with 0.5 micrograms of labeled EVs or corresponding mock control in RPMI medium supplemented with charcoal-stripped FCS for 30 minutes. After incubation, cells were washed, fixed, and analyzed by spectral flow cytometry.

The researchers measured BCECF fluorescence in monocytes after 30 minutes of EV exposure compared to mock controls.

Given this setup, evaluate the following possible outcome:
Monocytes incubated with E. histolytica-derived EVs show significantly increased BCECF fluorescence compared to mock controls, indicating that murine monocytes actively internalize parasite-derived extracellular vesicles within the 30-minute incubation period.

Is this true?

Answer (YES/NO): YES